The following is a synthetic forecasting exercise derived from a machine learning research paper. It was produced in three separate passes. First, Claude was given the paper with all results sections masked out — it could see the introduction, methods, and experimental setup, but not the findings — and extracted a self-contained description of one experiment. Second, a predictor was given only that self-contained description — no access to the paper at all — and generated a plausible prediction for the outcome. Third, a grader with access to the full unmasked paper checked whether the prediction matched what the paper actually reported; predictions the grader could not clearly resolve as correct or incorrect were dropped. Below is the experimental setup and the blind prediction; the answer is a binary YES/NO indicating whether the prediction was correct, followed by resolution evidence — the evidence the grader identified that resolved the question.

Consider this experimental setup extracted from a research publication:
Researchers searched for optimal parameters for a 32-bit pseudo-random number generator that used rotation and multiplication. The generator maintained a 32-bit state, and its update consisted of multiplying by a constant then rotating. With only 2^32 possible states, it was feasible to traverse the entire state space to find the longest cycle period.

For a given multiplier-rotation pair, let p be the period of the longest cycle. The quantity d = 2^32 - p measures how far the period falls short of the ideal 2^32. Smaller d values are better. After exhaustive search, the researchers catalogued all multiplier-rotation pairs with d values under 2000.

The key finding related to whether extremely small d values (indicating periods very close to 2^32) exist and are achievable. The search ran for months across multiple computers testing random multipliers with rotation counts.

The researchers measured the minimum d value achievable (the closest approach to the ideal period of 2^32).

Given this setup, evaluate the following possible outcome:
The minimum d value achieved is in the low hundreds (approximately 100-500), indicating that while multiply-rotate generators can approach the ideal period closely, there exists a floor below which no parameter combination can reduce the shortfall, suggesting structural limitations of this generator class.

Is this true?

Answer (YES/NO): NO